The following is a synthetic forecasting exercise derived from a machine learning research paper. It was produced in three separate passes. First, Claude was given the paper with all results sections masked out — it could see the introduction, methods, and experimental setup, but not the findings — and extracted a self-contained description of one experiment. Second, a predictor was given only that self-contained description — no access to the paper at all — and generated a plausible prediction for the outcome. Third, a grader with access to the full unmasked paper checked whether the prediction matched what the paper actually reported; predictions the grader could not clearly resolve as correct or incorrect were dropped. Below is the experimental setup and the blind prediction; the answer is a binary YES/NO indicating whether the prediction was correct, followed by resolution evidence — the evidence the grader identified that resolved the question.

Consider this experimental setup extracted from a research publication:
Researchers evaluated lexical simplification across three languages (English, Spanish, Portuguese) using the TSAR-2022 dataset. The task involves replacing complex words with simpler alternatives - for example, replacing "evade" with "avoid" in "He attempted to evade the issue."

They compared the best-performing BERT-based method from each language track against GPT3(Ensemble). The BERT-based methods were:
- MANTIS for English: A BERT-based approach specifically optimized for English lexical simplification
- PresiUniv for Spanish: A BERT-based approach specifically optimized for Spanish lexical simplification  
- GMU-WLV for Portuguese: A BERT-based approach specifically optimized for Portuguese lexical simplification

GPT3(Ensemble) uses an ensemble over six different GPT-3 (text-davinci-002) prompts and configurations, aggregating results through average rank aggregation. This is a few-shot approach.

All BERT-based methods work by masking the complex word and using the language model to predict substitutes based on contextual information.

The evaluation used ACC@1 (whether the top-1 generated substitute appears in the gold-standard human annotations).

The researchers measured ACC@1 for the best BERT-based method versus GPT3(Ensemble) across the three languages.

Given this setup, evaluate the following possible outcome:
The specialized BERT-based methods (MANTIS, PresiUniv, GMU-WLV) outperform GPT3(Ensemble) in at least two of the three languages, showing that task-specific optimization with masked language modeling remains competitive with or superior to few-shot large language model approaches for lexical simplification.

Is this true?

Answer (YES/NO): NO